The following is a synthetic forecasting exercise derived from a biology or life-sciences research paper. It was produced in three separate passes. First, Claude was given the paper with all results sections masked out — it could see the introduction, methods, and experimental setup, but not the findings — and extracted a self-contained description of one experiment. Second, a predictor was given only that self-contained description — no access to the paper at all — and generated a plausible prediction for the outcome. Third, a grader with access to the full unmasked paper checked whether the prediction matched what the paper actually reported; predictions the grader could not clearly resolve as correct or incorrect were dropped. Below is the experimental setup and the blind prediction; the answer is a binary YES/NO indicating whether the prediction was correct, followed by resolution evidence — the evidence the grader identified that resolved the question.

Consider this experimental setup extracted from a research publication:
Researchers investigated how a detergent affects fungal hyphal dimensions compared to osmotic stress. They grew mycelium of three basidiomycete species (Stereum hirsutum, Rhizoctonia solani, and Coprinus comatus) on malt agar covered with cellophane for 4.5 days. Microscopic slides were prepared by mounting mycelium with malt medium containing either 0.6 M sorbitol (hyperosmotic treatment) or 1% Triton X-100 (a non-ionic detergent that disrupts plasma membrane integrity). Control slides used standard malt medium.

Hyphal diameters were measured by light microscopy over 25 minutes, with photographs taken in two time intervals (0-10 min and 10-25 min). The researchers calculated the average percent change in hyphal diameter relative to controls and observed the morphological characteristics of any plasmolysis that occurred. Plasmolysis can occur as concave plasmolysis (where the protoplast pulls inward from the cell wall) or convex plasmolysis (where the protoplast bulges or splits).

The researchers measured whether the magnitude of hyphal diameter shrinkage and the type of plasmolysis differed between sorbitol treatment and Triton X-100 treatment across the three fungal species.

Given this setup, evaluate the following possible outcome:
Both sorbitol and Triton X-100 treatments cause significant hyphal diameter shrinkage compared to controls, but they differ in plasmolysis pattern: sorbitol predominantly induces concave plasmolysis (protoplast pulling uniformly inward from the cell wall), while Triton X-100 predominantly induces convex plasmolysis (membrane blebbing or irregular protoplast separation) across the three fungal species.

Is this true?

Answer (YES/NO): NO